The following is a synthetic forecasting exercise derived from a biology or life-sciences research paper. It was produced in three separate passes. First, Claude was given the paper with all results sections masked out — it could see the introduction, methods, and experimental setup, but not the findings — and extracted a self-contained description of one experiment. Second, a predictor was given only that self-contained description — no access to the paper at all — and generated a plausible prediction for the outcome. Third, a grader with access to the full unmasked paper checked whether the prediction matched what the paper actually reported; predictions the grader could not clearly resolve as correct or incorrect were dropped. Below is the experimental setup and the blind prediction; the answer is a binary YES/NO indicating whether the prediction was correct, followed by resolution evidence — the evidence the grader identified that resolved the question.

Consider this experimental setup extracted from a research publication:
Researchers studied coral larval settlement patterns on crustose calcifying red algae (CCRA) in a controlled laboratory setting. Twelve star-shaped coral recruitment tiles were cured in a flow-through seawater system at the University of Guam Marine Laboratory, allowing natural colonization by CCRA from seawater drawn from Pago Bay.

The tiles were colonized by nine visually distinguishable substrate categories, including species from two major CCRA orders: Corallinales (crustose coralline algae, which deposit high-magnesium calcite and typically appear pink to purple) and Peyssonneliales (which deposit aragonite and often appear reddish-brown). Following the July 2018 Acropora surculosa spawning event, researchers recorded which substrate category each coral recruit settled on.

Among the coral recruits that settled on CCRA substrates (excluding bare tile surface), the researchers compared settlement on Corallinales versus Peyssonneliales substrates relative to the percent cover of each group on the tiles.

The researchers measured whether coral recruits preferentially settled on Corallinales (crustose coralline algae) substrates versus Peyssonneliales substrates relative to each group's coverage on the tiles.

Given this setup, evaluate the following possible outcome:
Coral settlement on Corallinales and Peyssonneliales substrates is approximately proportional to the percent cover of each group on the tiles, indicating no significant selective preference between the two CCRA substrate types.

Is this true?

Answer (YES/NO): NO